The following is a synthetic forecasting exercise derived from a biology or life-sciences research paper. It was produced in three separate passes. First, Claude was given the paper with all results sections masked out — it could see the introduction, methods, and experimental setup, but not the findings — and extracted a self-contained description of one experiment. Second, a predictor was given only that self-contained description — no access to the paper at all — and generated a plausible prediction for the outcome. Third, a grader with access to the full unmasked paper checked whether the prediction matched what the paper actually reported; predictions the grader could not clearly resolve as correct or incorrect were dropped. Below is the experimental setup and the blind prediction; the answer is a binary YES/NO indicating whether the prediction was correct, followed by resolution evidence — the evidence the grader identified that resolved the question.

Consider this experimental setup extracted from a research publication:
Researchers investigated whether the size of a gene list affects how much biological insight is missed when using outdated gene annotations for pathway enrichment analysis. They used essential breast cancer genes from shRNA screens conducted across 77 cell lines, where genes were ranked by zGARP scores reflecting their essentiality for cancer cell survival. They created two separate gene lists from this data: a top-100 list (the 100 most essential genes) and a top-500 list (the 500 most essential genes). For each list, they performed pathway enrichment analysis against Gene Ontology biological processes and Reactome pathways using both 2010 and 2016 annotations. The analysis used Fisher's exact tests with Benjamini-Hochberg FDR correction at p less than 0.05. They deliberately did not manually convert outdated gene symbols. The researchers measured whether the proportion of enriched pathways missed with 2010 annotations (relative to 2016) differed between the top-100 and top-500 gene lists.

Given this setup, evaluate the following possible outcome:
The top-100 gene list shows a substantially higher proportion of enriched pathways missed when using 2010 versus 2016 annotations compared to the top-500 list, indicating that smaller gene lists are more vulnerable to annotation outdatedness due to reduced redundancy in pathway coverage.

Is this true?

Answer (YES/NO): NO